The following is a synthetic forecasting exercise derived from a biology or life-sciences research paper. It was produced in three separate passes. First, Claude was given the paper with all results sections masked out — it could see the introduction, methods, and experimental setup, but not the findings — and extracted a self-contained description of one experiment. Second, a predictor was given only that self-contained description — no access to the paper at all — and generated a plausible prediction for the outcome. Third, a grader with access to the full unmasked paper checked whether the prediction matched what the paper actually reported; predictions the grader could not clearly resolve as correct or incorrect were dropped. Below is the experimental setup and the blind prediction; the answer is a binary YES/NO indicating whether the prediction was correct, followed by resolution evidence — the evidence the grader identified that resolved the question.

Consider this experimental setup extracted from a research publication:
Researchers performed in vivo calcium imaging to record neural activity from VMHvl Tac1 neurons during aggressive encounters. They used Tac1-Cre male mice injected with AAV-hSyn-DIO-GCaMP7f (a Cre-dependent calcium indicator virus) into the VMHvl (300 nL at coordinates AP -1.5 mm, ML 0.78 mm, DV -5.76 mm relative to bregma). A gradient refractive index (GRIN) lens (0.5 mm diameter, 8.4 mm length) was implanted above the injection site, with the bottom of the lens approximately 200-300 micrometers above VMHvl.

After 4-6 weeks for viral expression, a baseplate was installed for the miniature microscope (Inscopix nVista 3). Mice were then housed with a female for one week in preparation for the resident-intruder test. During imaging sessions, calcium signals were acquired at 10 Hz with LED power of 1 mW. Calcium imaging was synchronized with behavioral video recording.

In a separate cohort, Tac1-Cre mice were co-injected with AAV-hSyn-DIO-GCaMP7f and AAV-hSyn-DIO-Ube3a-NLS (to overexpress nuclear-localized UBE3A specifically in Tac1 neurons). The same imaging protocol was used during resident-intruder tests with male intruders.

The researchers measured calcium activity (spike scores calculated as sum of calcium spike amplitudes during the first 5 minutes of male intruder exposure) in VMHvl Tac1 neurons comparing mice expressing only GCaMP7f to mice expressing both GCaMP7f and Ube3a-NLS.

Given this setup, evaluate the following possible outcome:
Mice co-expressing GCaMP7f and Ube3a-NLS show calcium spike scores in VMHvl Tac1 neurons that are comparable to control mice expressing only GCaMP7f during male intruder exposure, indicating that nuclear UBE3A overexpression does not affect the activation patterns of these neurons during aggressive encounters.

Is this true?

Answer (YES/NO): NO